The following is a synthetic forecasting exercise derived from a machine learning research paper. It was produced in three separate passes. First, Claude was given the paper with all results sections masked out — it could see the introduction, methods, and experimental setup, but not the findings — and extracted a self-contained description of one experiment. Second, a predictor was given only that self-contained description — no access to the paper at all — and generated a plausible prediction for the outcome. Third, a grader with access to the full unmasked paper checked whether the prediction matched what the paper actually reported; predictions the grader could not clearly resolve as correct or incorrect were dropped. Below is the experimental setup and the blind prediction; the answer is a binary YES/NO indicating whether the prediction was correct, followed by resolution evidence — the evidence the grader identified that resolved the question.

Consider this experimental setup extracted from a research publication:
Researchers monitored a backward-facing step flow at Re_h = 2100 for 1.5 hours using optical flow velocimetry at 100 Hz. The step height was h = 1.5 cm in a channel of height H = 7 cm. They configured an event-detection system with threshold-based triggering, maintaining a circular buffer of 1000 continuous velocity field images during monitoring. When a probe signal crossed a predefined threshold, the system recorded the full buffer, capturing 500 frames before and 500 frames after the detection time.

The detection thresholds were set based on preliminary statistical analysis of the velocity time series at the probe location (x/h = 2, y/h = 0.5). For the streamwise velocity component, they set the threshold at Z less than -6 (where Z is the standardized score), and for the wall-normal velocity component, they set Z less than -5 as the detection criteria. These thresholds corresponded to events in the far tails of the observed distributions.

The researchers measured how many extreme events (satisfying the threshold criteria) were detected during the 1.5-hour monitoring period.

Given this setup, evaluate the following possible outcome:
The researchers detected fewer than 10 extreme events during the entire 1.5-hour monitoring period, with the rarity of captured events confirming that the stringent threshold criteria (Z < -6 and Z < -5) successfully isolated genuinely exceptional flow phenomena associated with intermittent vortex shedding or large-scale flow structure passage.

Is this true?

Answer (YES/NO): YES